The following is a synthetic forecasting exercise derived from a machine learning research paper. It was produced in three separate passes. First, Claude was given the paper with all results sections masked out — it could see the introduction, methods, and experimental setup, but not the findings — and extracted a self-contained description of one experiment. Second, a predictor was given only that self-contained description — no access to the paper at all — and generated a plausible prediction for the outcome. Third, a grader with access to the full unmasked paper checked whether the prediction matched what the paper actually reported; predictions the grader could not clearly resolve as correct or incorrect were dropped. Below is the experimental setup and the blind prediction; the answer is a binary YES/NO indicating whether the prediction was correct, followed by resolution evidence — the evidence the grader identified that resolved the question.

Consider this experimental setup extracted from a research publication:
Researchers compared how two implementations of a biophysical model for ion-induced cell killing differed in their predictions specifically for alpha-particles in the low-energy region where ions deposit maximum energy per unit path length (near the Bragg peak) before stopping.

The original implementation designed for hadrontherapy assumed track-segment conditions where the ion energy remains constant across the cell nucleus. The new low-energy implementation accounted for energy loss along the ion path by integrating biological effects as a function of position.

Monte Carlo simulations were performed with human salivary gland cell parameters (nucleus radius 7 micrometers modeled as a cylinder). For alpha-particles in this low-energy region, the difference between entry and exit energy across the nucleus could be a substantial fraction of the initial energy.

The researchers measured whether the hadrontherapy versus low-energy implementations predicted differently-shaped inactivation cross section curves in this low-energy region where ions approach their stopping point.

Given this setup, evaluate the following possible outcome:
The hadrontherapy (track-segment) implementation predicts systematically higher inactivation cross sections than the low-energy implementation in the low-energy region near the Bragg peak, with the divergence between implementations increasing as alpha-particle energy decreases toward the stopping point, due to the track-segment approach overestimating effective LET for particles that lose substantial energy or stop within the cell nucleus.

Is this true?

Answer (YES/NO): YES